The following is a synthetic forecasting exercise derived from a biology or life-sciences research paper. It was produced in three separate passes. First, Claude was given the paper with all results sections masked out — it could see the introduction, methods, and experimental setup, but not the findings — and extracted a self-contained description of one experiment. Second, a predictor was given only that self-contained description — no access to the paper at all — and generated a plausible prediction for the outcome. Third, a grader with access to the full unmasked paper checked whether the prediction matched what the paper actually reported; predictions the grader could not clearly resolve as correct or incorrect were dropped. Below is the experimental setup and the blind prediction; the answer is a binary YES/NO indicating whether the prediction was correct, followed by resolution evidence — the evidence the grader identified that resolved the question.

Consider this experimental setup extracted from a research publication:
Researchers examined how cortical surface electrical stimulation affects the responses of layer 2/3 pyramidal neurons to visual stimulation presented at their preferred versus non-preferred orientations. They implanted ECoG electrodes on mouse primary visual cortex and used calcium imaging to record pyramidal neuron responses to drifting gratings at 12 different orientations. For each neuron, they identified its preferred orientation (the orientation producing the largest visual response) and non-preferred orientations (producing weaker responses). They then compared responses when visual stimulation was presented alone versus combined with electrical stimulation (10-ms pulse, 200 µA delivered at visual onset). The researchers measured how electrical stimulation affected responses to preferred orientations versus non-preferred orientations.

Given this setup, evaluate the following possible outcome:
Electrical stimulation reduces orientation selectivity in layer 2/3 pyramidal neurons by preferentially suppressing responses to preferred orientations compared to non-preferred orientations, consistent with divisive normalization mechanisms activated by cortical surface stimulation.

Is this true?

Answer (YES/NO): YES